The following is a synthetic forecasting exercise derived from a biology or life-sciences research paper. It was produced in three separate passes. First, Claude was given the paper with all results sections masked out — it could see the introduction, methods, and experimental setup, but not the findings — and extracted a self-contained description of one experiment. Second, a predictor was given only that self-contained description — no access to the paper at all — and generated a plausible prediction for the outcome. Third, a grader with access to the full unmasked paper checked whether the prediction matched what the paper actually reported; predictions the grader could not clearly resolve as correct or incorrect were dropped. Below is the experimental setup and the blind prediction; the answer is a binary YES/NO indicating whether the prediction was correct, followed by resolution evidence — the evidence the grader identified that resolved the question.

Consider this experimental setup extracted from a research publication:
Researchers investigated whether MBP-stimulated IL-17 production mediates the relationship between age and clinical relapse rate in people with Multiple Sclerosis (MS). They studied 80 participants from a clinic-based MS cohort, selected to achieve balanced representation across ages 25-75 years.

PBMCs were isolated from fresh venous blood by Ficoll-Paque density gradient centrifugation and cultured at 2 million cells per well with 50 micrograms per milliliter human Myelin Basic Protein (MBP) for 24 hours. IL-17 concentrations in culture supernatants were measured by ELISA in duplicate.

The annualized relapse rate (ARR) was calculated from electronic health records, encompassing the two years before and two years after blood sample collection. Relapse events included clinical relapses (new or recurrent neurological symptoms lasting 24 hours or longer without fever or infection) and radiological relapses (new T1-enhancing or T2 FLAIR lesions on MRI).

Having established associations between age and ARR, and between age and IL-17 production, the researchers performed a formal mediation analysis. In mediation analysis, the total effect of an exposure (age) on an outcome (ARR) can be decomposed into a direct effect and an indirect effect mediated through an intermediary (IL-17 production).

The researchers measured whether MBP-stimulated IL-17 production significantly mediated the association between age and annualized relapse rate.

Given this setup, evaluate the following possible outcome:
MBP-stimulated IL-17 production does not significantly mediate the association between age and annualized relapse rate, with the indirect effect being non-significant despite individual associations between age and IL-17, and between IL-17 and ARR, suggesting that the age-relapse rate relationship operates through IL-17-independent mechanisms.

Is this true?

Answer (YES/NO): NO